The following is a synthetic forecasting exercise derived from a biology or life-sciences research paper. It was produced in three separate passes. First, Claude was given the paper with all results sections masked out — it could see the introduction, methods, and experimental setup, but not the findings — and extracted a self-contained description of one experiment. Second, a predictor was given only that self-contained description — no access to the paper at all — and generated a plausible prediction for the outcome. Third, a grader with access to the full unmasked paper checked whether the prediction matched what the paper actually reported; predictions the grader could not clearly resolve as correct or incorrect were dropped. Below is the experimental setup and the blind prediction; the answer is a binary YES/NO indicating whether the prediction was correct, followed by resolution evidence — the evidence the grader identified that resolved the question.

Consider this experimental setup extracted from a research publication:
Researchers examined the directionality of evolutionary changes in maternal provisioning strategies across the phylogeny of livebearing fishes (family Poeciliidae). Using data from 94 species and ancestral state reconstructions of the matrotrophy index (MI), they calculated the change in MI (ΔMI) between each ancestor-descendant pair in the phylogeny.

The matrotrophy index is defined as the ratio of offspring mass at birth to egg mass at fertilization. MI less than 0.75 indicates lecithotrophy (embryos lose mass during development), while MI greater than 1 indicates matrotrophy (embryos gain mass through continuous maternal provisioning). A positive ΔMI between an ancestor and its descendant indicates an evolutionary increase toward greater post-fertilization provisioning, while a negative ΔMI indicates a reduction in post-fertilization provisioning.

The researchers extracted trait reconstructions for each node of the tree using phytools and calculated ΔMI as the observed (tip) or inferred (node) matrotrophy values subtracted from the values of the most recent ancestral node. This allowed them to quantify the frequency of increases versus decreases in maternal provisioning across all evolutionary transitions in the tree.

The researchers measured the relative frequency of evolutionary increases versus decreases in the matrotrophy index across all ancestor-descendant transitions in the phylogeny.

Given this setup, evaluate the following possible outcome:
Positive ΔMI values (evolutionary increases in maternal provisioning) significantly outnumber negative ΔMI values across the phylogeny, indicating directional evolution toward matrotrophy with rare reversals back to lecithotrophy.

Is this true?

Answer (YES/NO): NO